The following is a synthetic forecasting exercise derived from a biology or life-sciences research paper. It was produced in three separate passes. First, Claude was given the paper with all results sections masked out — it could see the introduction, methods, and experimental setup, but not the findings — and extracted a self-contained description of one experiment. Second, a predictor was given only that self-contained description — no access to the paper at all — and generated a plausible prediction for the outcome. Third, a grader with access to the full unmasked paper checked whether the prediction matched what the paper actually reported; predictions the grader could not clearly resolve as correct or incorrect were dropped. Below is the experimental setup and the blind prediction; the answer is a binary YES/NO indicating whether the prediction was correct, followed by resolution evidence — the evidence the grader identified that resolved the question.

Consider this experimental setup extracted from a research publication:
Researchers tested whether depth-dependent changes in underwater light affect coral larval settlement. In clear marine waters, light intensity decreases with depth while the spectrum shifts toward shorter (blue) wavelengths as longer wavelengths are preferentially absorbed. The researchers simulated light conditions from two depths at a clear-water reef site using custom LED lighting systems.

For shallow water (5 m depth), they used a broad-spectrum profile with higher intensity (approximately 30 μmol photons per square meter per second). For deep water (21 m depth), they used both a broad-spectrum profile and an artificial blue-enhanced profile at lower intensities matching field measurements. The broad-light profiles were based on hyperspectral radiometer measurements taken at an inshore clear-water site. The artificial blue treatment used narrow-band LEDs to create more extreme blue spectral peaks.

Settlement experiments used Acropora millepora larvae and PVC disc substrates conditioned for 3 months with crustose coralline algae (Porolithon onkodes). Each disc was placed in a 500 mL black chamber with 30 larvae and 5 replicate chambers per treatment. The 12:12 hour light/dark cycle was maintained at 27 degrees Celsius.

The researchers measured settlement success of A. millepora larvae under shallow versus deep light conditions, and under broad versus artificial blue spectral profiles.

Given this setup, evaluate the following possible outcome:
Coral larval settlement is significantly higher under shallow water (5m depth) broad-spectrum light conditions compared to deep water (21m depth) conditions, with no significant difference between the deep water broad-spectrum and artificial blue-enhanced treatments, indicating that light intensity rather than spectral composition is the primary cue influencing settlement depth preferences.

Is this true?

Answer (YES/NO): NO